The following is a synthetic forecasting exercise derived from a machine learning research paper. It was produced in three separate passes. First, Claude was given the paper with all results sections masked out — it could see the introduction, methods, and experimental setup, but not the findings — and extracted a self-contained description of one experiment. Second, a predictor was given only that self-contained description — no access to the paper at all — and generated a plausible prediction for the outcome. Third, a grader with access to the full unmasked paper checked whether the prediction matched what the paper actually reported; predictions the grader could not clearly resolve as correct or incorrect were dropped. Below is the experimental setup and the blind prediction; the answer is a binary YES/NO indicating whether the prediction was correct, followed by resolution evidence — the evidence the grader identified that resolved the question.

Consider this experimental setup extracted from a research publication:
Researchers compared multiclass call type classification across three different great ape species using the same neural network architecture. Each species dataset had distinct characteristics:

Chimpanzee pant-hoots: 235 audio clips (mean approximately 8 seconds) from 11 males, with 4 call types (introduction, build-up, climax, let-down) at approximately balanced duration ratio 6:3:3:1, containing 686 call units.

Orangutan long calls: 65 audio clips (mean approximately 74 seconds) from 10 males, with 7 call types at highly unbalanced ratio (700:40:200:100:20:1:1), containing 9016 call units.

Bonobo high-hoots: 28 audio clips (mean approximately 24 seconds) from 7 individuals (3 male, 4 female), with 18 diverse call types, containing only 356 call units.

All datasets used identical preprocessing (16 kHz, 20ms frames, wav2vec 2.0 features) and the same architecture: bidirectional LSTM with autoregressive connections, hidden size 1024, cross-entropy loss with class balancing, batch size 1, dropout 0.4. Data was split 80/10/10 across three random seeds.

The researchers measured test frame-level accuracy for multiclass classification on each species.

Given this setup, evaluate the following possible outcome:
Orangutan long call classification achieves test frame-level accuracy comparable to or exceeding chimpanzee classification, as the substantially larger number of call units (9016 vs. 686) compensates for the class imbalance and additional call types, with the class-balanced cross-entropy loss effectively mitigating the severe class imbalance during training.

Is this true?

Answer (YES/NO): NO